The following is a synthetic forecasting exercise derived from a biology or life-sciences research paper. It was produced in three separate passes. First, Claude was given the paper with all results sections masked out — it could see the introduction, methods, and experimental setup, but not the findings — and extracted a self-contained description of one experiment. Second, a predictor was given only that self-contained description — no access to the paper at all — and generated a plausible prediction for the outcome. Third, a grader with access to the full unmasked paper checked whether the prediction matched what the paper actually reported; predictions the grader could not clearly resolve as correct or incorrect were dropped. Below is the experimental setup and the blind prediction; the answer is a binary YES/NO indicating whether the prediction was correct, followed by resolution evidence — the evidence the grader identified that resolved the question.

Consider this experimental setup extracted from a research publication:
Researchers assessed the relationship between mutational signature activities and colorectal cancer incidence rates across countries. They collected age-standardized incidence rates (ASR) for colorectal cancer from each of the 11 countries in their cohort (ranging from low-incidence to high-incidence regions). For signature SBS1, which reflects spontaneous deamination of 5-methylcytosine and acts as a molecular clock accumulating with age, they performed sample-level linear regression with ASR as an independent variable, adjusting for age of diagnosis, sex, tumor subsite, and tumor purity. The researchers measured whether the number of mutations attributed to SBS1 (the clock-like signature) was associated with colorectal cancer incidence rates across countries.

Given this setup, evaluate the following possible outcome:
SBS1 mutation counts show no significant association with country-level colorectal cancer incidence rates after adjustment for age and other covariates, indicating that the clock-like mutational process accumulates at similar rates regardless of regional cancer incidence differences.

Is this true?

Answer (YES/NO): NO